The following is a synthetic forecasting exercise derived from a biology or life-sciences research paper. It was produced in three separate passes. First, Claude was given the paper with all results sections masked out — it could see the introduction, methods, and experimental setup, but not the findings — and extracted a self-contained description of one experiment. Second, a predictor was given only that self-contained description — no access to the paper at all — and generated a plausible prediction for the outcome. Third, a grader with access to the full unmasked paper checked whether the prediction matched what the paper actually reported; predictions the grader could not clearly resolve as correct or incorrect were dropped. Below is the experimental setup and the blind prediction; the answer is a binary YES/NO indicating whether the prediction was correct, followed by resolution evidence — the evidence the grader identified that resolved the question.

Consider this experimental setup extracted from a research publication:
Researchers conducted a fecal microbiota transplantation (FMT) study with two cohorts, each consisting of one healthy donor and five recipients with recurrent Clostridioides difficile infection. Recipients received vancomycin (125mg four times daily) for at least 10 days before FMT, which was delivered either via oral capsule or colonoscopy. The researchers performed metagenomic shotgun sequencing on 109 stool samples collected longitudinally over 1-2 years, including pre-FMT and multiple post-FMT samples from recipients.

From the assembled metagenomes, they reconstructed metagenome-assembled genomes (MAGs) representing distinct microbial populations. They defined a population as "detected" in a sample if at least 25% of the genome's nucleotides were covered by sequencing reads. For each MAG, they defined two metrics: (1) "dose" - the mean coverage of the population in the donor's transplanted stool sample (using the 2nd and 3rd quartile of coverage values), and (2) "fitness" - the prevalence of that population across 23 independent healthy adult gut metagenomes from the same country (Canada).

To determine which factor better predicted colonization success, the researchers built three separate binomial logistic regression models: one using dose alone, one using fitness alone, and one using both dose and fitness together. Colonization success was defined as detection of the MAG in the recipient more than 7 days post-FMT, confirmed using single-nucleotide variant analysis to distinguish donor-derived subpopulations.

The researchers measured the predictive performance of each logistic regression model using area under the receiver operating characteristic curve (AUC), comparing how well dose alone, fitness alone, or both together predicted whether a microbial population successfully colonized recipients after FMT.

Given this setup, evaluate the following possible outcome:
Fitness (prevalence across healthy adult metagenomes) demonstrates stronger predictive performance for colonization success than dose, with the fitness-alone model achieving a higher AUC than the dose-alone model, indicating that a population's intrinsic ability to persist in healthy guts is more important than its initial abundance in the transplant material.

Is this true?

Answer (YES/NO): YES